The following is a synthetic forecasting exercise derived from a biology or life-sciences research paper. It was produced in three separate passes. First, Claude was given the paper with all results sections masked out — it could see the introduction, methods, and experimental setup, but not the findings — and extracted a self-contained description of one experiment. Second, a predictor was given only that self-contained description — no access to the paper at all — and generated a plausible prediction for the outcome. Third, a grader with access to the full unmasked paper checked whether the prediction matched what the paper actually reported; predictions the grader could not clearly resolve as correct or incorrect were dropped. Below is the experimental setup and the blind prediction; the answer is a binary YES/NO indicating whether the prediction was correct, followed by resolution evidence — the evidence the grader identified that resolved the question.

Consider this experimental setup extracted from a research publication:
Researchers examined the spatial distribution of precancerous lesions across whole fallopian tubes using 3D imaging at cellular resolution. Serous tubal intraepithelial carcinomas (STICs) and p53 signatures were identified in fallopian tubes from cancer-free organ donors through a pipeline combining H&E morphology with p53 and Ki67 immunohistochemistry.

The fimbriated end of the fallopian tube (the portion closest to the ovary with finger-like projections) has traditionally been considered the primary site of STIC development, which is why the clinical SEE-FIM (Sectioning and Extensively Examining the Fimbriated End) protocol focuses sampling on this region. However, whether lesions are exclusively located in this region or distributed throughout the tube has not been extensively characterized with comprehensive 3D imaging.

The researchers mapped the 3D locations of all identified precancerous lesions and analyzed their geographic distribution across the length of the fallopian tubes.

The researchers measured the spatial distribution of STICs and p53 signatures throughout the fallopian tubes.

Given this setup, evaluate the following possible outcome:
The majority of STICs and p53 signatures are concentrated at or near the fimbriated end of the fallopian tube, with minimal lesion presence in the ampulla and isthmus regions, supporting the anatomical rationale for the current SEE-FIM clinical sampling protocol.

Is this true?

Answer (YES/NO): NO